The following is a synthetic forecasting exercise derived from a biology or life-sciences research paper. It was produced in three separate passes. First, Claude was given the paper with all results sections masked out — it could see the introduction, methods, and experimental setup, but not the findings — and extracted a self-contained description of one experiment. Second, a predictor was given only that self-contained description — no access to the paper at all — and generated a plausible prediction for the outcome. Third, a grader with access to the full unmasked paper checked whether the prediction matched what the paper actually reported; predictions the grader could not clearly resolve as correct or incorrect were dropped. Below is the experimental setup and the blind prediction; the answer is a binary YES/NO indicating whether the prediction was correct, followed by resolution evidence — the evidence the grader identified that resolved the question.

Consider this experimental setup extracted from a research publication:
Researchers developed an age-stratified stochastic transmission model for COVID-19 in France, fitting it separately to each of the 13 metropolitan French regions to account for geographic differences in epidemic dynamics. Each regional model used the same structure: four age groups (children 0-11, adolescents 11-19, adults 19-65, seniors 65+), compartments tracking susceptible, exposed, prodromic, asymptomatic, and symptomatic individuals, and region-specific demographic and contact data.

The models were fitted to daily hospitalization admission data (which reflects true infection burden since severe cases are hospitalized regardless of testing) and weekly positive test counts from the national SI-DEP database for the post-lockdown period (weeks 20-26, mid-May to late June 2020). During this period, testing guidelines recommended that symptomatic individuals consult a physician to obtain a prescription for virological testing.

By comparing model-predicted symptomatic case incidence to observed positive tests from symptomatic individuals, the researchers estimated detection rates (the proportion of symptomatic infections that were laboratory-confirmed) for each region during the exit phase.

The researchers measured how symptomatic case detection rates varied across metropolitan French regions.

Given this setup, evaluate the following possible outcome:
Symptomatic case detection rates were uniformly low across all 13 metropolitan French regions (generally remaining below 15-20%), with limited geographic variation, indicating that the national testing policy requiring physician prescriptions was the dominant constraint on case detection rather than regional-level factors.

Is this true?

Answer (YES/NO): NO